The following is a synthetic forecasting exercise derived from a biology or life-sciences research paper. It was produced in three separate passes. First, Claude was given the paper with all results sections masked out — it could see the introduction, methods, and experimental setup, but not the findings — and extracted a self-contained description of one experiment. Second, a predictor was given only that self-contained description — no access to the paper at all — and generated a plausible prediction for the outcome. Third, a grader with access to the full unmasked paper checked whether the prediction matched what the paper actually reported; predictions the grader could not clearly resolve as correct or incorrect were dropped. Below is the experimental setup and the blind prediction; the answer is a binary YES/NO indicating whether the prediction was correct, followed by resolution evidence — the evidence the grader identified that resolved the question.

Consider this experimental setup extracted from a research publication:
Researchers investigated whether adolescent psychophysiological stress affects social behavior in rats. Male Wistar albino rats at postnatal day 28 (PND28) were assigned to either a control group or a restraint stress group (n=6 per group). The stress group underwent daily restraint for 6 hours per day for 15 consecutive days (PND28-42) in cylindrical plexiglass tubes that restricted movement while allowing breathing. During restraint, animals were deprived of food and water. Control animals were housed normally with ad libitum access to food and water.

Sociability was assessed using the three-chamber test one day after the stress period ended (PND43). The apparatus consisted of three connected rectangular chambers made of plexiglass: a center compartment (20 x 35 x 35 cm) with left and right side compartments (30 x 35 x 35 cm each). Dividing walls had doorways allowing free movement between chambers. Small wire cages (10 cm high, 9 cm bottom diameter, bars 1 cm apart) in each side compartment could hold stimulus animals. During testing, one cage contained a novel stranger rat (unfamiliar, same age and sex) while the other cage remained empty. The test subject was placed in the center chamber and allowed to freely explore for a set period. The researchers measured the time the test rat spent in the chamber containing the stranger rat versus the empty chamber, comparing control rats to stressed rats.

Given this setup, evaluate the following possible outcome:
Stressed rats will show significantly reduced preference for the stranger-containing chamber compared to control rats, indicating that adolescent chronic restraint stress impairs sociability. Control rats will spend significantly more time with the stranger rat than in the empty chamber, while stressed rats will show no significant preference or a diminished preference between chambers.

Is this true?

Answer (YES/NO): NO